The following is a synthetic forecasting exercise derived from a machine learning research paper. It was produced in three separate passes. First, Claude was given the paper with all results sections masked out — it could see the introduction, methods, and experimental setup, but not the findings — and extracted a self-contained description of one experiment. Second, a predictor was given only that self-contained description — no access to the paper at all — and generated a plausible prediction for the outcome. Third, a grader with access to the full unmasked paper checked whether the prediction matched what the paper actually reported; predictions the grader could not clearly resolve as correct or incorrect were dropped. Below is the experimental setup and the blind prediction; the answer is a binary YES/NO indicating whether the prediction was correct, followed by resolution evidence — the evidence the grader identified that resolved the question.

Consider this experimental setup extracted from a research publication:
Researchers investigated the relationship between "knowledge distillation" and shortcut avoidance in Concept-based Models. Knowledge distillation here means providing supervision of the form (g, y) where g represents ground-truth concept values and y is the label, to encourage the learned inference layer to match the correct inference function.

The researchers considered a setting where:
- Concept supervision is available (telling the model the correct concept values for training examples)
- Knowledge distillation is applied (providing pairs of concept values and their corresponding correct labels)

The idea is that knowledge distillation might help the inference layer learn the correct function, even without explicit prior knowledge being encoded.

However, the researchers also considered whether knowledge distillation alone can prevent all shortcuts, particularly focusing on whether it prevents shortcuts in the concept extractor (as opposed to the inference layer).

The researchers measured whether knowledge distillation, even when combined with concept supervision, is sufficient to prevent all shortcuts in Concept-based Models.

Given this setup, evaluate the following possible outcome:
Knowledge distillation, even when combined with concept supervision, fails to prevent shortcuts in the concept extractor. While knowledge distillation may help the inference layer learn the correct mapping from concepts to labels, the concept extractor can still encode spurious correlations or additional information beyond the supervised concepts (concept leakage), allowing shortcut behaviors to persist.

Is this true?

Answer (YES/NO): NO